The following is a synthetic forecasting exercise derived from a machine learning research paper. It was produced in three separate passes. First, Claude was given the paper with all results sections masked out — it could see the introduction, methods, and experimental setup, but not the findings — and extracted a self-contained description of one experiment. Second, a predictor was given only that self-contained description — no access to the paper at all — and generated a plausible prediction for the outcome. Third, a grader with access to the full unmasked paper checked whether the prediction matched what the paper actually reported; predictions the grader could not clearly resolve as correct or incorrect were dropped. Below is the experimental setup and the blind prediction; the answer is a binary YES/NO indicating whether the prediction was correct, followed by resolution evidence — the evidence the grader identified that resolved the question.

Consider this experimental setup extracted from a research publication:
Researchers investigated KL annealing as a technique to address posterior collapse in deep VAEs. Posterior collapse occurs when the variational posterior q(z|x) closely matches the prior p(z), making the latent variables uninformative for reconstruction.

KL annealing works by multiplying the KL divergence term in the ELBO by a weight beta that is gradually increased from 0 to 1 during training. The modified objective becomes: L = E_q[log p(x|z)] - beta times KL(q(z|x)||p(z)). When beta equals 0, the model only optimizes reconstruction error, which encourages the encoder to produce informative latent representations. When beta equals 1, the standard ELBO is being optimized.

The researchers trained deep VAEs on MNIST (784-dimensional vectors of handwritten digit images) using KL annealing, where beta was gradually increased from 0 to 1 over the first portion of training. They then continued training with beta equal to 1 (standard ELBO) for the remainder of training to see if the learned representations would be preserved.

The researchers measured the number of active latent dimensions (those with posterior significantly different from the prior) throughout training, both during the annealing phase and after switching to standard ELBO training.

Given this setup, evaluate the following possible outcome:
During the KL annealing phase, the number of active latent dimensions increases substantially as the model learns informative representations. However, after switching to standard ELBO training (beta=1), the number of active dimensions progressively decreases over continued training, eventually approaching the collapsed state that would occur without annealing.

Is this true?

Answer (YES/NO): YES